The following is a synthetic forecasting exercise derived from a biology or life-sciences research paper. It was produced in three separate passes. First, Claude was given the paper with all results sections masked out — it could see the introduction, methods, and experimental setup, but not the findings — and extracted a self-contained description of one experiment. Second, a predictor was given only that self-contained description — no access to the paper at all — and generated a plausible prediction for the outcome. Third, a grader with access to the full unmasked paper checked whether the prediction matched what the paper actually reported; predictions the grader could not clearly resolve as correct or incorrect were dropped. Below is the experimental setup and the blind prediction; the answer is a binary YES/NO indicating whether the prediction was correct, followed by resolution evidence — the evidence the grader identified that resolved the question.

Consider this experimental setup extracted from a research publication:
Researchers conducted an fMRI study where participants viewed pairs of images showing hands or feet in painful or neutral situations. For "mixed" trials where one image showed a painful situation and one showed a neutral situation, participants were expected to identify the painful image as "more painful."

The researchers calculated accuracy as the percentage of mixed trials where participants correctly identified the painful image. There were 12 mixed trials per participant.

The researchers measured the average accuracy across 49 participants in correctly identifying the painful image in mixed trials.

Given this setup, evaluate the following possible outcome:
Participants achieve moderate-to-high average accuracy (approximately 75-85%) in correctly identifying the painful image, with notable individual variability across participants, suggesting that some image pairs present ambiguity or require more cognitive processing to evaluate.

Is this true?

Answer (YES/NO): YES